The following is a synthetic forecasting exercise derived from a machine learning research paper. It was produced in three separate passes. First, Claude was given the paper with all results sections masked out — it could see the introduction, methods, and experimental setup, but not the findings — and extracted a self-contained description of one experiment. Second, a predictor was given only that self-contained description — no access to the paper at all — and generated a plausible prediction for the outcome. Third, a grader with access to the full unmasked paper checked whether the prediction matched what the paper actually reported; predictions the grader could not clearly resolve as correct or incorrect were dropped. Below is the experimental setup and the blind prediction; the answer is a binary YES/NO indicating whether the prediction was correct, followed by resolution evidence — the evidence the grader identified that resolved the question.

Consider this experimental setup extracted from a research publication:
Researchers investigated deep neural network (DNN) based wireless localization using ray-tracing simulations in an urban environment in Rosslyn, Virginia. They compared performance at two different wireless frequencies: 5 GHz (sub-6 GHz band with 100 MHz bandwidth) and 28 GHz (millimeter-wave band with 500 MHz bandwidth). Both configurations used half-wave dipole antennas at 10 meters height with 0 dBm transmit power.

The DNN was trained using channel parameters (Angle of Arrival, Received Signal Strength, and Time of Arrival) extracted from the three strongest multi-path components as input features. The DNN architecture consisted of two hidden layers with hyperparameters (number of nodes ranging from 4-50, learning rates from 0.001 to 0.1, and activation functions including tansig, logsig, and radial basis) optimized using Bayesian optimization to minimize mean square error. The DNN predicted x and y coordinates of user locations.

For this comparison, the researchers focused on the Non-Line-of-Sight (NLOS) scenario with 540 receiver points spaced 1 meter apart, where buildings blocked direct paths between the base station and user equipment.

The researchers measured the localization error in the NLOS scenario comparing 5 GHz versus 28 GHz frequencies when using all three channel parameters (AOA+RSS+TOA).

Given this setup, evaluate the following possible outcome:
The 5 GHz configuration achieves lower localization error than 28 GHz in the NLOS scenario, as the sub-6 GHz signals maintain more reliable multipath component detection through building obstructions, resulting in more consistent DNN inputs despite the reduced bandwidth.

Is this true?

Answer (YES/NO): NO